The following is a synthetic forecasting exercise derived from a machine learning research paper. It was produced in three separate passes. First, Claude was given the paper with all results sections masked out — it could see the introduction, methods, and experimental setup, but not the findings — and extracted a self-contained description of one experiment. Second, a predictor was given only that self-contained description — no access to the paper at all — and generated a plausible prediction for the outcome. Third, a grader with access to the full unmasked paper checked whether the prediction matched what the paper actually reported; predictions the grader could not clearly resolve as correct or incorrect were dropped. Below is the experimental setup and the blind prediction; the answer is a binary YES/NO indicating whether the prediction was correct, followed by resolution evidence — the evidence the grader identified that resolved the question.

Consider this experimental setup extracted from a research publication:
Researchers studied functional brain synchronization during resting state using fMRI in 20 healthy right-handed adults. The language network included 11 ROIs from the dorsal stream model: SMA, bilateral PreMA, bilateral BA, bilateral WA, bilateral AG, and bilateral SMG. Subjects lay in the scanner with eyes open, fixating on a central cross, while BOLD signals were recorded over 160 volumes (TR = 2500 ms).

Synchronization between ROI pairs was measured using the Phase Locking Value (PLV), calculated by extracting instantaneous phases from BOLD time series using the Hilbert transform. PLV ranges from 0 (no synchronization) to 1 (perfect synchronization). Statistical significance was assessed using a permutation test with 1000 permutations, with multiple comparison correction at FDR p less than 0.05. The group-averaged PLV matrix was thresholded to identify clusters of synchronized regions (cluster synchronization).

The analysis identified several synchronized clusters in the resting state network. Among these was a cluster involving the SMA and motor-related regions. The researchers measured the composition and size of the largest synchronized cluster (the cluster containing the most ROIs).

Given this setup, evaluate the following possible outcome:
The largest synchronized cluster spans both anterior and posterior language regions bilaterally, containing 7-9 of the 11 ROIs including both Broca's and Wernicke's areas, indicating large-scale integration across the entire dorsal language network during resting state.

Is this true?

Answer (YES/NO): NO